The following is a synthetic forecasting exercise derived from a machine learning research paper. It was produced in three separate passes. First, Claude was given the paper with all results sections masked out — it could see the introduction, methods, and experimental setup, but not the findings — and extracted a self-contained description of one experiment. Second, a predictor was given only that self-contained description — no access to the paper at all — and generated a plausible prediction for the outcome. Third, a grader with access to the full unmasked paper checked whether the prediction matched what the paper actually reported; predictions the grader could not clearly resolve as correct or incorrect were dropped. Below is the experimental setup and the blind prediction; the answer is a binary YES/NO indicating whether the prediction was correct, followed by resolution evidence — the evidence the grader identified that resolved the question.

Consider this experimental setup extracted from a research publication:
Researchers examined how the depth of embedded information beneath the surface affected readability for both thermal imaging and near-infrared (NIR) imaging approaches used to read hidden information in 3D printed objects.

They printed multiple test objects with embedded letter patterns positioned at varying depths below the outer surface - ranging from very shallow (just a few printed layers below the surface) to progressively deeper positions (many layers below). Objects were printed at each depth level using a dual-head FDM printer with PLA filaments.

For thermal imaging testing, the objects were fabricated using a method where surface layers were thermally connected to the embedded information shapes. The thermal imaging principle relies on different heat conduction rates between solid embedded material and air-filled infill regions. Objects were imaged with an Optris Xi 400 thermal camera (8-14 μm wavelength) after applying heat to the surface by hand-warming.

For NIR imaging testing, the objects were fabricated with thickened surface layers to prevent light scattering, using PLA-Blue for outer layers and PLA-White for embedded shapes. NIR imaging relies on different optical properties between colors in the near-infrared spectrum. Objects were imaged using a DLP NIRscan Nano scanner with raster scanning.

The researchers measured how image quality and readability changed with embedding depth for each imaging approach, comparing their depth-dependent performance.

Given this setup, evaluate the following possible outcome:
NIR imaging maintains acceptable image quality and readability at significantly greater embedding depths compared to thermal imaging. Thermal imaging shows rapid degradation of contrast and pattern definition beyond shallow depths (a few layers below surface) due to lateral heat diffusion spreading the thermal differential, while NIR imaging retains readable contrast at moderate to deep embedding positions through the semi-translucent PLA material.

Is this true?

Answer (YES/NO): YES